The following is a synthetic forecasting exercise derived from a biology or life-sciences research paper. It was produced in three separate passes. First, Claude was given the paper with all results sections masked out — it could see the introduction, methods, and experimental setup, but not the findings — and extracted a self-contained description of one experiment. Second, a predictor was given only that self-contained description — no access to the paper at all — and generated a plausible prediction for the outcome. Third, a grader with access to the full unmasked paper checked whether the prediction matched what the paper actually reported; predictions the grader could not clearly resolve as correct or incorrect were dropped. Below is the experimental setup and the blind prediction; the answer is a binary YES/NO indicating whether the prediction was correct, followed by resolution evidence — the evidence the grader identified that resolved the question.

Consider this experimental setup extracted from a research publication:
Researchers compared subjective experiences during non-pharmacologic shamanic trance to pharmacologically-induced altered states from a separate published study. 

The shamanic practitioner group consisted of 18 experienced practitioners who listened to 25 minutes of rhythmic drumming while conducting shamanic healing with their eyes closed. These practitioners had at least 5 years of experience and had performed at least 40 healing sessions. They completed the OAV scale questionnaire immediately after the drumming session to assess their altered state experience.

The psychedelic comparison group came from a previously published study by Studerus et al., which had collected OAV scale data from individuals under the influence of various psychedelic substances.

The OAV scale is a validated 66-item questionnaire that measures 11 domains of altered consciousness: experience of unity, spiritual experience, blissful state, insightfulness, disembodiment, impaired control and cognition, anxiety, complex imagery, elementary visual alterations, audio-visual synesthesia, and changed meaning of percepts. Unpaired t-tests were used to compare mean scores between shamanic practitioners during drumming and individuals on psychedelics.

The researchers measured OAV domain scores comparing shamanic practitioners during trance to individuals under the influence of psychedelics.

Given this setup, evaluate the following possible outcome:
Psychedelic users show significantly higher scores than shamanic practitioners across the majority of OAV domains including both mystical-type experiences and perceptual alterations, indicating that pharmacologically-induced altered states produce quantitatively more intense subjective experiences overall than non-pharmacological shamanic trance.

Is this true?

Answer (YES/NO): NO